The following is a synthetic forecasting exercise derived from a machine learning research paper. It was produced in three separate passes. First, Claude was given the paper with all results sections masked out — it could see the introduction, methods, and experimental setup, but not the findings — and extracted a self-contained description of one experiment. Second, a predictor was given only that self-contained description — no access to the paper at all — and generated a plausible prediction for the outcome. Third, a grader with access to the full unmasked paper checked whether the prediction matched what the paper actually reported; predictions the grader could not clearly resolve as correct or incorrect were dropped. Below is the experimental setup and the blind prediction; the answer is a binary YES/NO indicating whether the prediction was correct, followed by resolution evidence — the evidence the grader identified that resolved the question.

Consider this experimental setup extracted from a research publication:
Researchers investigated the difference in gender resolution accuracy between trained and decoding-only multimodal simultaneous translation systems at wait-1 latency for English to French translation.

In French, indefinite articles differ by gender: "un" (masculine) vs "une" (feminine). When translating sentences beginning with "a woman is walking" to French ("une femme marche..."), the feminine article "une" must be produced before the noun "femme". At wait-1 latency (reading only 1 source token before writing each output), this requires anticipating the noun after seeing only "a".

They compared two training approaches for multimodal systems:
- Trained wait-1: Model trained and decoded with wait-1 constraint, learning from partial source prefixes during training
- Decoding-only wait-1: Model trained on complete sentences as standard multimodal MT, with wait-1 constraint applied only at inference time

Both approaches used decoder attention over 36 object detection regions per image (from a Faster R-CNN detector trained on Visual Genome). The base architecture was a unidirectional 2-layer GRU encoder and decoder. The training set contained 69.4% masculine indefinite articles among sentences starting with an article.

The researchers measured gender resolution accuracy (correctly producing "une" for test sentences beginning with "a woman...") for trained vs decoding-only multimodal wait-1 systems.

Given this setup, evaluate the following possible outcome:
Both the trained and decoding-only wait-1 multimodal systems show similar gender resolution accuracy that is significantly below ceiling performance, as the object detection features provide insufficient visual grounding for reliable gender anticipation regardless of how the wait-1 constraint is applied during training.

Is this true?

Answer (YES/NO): NO